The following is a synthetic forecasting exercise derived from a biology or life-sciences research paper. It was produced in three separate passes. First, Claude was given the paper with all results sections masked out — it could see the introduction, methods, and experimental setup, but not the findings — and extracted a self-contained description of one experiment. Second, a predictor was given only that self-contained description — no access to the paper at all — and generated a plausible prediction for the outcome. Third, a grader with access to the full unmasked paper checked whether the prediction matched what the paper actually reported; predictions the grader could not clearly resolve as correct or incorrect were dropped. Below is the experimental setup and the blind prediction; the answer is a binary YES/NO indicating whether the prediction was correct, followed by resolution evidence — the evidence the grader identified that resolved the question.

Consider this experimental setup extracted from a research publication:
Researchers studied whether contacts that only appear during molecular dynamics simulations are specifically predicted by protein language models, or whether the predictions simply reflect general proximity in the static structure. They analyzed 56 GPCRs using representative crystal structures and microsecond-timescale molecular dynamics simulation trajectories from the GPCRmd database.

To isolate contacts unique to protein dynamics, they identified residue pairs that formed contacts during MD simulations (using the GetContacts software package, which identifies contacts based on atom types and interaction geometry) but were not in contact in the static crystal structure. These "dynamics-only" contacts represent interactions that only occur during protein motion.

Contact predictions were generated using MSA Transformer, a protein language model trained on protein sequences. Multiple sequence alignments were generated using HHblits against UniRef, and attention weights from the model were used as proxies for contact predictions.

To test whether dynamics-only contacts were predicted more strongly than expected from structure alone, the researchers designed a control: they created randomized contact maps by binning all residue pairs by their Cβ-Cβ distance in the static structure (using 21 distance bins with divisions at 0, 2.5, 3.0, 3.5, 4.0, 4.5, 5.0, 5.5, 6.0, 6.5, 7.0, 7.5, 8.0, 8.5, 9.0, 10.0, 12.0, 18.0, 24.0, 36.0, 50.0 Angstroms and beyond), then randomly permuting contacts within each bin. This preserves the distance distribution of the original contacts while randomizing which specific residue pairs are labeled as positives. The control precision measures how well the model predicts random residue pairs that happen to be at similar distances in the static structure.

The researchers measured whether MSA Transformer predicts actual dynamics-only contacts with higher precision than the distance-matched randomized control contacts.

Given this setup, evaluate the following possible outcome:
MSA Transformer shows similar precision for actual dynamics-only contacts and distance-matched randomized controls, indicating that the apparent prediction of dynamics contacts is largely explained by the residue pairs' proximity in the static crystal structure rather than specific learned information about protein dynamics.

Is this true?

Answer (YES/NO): NO